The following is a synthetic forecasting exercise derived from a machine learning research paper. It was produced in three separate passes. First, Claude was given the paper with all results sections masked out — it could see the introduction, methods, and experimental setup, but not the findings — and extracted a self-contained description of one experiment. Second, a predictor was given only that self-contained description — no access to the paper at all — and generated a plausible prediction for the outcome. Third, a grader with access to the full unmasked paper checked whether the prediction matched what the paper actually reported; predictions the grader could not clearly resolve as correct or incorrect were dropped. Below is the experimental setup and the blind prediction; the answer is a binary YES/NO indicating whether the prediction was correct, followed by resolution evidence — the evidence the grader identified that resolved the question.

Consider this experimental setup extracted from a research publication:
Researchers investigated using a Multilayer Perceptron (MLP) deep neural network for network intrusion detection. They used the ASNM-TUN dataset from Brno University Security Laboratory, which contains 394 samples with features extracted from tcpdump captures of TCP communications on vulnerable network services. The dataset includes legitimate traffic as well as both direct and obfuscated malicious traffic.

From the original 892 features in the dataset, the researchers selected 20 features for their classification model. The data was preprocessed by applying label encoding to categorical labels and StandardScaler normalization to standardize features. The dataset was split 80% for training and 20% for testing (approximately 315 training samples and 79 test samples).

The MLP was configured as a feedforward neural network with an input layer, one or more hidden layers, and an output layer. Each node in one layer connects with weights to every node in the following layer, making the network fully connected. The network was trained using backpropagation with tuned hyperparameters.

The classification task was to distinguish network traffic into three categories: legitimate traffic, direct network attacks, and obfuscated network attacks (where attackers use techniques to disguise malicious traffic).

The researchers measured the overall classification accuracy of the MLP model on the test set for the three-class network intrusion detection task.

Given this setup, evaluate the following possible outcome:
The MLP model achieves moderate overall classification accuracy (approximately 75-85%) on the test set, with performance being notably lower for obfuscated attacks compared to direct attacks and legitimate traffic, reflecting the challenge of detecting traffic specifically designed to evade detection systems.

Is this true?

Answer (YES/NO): NO